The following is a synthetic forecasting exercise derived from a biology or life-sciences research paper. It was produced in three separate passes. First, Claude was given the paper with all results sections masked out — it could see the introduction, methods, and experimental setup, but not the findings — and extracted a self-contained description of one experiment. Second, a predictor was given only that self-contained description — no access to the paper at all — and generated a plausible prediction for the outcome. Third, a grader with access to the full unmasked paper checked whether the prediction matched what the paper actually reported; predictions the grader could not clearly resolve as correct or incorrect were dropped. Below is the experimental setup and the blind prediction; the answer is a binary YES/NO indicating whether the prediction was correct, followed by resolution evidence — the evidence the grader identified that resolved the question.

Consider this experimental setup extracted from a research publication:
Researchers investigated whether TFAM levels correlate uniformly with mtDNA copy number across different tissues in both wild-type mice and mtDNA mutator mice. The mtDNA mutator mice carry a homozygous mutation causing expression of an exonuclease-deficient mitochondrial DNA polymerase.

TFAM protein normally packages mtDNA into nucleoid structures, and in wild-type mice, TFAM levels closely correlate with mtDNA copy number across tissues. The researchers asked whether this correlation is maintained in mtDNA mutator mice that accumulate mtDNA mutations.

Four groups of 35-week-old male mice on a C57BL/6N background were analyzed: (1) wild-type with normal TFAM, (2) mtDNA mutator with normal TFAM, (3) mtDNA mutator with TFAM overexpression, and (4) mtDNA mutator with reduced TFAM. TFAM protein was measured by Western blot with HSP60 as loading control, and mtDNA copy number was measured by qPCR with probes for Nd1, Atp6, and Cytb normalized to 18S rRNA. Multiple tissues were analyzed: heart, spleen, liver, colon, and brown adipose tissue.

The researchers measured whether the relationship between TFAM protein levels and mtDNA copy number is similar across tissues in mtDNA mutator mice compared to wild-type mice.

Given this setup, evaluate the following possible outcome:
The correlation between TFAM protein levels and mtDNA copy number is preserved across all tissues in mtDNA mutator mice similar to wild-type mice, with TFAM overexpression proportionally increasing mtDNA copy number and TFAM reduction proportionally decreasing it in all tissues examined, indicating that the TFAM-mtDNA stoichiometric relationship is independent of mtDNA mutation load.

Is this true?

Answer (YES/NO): NO